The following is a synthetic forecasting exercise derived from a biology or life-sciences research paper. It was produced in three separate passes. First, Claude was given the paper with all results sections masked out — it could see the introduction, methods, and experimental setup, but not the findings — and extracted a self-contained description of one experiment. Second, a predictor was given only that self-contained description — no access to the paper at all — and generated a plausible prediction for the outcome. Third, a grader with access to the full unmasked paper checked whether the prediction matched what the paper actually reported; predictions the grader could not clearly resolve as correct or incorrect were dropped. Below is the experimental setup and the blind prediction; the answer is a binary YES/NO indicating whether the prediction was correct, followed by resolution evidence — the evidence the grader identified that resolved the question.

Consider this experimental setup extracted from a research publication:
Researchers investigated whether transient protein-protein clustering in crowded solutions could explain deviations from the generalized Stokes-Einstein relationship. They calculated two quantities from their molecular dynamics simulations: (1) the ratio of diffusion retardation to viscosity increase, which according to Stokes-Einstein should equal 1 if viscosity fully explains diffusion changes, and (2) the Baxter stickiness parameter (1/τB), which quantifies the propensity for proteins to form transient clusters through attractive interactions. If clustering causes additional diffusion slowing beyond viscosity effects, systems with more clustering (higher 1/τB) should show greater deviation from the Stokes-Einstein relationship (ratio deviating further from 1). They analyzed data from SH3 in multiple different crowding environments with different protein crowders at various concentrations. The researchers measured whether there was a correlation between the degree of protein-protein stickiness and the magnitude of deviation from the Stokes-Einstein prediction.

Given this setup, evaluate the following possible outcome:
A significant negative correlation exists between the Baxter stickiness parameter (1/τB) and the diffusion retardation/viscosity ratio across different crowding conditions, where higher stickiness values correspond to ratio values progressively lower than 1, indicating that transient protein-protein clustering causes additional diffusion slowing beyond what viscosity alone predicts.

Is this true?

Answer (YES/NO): YES